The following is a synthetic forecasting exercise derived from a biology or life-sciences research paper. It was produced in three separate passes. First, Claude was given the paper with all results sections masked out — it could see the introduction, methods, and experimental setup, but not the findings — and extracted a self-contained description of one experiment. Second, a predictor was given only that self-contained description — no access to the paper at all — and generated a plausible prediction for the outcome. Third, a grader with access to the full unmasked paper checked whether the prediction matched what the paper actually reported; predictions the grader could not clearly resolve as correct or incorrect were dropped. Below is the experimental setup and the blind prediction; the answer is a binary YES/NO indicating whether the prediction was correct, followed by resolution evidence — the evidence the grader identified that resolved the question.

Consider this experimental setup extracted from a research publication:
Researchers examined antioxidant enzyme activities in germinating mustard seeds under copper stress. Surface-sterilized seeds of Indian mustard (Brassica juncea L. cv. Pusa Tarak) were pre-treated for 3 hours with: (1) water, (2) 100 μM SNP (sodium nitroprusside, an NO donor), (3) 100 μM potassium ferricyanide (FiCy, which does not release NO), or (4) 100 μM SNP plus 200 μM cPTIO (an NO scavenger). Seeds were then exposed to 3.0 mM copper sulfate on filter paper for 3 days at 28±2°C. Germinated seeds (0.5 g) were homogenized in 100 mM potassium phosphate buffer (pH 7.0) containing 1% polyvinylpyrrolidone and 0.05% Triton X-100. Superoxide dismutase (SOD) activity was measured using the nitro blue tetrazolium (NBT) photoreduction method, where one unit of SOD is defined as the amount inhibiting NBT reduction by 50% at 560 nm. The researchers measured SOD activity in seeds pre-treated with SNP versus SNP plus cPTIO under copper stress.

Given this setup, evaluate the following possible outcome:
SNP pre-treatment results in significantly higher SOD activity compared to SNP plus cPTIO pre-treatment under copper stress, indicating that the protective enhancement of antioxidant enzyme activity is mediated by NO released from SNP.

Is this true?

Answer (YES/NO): YES